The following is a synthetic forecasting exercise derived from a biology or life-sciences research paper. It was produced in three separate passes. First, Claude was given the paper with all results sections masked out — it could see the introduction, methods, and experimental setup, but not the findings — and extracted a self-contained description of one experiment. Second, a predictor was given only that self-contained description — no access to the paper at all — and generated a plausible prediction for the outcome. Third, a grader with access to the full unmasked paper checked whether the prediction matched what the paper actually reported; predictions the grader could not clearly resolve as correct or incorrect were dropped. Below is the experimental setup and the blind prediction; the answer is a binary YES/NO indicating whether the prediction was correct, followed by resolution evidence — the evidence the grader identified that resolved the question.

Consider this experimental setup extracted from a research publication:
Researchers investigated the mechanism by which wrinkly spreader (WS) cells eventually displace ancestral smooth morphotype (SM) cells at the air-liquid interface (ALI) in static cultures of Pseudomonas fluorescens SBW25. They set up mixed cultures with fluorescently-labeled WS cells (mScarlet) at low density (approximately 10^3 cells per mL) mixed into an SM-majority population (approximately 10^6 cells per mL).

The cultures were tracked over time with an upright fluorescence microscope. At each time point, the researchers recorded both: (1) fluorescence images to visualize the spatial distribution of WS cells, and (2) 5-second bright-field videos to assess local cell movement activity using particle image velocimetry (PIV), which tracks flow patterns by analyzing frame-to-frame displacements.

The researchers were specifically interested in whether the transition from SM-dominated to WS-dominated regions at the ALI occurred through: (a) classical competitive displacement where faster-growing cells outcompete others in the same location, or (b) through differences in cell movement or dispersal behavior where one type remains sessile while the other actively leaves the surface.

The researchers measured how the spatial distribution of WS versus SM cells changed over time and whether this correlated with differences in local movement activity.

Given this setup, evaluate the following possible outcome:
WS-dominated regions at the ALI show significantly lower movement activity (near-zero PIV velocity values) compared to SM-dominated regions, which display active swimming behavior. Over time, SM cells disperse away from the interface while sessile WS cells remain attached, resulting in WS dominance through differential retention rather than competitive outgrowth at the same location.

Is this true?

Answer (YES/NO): YES